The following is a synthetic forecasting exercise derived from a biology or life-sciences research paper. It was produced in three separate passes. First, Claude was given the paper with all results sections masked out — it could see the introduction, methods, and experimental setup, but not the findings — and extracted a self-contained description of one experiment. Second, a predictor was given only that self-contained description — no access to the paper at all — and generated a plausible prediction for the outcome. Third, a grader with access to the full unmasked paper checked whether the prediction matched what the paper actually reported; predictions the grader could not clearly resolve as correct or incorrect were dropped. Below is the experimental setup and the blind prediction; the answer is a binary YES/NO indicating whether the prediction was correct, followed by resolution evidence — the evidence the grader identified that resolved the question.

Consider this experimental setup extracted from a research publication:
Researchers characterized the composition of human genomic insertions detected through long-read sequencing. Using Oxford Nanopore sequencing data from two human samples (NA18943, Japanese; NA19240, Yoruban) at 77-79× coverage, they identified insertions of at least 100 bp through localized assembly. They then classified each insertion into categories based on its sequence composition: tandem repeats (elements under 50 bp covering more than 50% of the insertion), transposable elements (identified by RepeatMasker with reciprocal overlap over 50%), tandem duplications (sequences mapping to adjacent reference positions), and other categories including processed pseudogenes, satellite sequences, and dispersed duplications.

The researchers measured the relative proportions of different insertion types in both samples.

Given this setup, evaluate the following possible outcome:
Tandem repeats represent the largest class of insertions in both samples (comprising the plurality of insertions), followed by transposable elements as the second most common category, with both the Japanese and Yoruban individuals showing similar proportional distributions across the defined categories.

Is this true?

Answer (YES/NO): YES